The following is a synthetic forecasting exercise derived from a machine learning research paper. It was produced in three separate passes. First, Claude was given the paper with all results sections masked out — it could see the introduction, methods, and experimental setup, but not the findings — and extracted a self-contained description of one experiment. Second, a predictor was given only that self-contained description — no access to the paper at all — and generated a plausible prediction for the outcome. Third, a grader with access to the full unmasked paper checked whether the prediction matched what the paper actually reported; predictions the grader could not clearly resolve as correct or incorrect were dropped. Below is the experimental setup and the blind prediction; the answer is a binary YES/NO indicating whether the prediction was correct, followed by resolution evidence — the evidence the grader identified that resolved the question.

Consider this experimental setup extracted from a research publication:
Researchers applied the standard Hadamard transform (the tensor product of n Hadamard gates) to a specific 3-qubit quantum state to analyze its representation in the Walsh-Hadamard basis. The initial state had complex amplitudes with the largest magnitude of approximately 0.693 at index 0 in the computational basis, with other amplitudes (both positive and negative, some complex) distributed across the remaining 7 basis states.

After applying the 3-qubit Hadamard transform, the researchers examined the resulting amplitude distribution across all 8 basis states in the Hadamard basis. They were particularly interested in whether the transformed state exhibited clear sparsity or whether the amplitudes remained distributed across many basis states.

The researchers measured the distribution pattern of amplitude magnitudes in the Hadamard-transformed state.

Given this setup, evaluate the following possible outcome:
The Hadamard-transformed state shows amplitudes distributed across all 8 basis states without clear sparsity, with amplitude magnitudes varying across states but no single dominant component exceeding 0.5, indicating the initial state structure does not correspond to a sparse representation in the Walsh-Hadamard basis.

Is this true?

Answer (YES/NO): NO